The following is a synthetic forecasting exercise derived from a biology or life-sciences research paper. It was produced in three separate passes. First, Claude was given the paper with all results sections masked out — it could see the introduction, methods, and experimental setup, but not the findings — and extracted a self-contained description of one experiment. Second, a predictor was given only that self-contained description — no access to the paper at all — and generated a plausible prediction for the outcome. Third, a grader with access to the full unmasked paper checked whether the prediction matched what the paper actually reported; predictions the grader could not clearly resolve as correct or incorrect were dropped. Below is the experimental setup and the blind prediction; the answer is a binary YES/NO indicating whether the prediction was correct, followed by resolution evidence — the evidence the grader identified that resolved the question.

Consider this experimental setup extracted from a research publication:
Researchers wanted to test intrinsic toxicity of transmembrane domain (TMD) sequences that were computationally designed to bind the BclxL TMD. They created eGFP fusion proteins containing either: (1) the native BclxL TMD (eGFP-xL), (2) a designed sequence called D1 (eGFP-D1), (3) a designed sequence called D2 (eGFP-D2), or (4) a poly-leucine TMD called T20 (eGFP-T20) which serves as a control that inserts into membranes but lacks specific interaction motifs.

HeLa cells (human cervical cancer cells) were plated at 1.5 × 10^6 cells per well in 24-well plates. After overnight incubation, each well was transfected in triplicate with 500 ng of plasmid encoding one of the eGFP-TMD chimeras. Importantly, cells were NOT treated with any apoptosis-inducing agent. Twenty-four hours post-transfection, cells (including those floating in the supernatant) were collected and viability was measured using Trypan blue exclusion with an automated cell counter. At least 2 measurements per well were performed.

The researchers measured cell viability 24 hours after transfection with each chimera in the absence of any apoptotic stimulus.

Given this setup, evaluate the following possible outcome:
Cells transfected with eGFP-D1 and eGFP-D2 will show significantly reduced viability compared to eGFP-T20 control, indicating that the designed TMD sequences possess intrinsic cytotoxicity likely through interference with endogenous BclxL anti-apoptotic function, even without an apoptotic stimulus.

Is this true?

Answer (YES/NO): NO